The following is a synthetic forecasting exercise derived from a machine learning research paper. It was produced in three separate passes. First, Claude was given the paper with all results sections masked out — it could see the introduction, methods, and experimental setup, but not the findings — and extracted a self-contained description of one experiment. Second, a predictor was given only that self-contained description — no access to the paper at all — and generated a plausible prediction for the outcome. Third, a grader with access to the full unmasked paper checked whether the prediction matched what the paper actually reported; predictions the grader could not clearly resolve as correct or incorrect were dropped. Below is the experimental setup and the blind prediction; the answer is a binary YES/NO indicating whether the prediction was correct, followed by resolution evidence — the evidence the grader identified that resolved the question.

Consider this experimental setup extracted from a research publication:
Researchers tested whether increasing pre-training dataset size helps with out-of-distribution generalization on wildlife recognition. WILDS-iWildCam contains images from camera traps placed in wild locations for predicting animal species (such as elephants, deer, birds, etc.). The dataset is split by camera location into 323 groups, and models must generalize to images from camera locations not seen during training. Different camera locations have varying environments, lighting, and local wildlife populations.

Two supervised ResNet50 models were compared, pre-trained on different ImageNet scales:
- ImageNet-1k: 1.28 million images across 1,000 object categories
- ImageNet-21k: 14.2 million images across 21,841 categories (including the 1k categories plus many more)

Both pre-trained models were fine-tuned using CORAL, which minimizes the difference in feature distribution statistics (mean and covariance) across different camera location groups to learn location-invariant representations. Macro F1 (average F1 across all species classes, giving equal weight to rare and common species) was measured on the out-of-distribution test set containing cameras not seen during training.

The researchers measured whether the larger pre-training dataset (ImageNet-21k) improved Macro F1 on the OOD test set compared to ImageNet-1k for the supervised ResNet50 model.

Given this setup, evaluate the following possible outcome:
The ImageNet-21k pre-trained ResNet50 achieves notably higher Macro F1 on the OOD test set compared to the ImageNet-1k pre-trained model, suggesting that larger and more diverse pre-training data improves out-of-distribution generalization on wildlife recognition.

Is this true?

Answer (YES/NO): YES